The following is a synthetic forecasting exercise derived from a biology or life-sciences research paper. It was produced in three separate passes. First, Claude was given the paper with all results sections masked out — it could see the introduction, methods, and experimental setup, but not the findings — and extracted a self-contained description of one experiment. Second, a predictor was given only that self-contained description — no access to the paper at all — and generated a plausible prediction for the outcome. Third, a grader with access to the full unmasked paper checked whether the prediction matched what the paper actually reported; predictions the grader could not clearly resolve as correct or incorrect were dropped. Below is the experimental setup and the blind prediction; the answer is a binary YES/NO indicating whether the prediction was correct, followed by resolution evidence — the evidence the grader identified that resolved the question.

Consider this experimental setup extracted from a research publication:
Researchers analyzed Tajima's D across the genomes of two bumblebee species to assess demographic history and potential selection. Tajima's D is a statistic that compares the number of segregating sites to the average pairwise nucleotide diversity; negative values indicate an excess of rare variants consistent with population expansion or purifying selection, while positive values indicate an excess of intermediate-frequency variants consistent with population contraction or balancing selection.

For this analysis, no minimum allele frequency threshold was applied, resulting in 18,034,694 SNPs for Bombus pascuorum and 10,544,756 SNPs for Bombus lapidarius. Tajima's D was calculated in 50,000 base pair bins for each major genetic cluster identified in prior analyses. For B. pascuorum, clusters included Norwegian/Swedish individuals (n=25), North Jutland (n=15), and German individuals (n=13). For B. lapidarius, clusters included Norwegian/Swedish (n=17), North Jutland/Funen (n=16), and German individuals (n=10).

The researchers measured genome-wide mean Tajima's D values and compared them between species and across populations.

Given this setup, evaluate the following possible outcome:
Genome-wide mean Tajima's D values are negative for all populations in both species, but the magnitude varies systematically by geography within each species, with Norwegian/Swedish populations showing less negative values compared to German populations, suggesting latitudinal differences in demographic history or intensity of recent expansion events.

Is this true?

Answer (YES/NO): NO